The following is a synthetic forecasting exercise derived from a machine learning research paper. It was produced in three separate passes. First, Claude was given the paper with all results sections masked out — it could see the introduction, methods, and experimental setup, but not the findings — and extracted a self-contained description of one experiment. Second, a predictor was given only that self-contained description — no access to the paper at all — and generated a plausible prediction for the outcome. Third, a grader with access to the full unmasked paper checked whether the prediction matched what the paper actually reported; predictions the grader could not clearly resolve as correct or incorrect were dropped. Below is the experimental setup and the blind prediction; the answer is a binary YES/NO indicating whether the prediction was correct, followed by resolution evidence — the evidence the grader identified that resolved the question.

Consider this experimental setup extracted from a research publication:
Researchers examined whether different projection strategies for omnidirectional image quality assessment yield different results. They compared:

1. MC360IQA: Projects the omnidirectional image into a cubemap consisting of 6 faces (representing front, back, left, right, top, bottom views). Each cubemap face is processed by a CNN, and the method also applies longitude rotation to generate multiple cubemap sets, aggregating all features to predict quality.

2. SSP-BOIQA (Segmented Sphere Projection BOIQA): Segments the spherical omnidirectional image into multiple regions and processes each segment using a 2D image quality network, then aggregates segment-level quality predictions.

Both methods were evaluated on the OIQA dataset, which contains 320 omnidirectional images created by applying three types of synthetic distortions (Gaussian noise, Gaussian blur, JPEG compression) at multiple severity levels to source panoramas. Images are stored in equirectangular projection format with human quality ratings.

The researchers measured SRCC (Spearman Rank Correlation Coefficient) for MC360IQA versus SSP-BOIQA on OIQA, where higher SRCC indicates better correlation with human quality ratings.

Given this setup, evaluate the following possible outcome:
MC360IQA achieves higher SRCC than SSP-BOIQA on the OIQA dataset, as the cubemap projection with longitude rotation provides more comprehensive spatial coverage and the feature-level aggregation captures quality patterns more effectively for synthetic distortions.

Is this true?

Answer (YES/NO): YES